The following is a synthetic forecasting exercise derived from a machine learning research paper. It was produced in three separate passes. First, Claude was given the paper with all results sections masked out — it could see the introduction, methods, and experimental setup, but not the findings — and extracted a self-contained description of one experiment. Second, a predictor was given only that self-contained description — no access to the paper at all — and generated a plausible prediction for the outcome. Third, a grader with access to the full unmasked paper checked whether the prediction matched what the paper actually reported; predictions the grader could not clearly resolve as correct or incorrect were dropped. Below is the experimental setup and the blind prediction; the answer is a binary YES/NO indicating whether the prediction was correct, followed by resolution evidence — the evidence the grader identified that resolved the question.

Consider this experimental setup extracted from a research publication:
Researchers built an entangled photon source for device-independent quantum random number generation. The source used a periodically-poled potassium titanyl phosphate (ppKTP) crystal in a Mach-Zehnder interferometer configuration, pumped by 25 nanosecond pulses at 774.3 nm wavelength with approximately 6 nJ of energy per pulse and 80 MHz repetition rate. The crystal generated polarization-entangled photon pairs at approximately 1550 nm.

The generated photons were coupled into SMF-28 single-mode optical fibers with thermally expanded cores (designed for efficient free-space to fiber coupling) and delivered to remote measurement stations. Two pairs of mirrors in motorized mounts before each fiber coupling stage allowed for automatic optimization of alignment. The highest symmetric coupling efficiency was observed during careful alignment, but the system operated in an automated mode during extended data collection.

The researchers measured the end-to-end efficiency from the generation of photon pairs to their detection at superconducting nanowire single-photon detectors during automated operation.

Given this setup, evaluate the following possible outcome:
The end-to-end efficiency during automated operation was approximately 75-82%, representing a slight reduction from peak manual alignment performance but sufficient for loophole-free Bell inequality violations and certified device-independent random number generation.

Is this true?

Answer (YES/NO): YES